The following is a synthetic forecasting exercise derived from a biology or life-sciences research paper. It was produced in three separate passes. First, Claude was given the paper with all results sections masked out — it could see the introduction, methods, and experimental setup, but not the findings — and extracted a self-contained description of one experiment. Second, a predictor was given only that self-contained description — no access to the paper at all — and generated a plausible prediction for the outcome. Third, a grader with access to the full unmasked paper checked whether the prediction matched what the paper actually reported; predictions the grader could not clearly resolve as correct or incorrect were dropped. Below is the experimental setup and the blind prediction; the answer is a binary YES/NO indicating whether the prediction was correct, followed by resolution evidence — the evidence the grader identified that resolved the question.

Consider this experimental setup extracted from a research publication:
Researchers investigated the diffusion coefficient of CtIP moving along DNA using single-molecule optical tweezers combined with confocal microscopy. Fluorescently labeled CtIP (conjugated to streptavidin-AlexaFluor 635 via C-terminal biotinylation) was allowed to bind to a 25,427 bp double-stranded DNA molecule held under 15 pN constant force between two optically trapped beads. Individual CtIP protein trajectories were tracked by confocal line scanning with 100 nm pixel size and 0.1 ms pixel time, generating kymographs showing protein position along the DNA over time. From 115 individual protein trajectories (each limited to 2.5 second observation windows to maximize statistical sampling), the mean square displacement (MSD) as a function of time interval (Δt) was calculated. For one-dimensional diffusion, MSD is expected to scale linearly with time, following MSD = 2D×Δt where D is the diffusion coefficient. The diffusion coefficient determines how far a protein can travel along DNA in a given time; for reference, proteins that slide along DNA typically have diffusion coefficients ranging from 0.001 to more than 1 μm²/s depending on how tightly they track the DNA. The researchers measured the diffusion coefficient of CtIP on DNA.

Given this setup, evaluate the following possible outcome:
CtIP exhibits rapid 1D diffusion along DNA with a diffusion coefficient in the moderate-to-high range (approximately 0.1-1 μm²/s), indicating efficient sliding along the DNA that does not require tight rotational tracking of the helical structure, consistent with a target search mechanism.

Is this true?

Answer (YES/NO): NO